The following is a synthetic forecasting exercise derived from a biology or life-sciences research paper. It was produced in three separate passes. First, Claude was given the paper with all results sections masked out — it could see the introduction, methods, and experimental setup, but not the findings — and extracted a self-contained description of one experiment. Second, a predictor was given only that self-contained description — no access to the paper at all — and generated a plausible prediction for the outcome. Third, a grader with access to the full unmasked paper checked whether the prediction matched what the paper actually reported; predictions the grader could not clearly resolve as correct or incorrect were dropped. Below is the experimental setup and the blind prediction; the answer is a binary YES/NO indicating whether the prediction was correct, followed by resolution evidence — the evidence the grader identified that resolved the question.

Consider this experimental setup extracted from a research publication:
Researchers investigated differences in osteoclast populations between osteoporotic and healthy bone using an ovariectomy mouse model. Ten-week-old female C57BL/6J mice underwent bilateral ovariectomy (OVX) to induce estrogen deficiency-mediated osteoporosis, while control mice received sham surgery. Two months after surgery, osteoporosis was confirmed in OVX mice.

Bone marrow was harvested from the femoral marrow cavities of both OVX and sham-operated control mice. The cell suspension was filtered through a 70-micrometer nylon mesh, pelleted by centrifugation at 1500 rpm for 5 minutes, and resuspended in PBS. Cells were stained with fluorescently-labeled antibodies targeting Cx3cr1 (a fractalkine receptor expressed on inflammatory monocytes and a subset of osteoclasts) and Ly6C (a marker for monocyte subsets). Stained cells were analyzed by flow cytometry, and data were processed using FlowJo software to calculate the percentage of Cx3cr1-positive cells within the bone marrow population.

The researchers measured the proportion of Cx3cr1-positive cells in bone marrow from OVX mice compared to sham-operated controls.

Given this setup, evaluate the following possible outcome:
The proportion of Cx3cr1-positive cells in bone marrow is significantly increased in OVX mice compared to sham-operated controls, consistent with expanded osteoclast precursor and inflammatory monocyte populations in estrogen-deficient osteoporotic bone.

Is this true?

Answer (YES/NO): YES